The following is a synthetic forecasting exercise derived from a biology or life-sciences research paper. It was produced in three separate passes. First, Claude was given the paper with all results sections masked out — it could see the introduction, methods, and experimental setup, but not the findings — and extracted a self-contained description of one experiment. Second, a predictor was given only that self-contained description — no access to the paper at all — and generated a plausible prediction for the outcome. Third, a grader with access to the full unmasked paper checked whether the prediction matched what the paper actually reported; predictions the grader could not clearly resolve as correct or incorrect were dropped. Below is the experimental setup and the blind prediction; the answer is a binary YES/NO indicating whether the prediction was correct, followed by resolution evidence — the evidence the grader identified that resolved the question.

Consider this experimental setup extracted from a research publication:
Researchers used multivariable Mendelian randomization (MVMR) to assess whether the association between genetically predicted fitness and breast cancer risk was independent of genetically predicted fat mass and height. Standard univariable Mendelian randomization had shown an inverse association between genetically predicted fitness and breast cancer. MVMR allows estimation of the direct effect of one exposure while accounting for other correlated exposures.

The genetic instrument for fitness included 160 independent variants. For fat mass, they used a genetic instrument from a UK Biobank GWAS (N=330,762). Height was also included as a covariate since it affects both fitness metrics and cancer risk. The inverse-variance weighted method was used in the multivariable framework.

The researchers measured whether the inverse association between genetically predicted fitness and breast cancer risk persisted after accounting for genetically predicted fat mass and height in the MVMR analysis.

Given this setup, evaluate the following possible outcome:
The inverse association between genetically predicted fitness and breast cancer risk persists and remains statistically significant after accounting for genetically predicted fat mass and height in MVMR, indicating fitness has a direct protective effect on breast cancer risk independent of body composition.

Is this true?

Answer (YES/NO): NO